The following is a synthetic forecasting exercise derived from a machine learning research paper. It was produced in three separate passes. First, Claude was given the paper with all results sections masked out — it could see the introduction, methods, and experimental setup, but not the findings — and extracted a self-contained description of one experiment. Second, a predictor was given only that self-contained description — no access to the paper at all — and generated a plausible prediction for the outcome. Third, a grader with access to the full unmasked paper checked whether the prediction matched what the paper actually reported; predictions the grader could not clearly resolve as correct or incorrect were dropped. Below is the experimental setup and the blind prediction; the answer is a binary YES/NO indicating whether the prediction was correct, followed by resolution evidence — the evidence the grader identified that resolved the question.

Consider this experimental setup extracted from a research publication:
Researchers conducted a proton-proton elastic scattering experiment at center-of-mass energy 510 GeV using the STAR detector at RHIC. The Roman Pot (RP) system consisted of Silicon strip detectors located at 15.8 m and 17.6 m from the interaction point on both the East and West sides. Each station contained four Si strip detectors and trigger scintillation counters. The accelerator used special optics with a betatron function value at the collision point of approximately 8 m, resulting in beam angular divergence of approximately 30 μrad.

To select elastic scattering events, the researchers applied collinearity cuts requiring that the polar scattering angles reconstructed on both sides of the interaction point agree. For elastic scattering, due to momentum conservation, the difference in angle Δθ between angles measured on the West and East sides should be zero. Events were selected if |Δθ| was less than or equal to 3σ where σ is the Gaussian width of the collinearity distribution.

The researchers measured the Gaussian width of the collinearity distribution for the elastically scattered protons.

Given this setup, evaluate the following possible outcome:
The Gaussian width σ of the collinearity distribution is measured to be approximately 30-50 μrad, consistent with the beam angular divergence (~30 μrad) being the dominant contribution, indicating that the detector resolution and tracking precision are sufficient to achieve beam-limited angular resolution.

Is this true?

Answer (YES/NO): YES